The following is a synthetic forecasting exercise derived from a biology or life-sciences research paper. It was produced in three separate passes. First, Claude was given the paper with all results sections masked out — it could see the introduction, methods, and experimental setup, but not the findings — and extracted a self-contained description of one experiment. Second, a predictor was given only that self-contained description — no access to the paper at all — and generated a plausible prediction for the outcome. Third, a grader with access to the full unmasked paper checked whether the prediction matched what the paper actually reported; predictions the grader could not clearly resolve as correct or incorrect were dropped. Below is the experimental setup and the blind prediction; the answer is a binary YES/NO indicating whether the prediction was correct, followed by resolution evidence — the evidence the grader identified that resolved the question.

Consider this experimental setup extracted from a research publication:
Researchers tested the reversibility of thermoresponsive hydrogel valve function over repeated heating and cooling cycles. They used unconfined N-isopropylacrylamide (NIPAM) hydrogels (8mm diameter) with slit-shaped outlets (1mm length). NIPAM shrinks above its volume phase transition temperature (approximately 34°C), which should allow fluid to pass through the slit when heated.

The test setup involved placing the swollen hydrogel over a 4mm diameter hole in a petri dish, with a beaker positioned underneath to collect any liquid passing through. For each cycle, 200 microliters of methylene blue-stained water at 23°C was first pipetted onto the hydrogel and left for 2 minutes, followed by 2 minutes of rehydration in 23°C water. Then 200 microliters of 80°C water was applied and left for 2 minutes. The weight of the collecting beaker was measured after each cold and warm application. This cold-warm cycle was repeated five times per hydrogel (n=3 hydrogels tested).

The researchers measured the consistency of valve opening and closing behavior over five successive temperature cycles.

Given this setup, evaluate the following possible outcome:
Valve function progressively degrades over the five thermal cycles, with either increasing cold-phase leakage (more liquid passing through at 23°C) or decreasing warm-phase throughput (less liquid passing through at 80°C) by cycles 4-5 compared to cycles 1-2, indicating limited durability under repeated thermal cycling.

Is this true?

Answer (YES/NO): NO